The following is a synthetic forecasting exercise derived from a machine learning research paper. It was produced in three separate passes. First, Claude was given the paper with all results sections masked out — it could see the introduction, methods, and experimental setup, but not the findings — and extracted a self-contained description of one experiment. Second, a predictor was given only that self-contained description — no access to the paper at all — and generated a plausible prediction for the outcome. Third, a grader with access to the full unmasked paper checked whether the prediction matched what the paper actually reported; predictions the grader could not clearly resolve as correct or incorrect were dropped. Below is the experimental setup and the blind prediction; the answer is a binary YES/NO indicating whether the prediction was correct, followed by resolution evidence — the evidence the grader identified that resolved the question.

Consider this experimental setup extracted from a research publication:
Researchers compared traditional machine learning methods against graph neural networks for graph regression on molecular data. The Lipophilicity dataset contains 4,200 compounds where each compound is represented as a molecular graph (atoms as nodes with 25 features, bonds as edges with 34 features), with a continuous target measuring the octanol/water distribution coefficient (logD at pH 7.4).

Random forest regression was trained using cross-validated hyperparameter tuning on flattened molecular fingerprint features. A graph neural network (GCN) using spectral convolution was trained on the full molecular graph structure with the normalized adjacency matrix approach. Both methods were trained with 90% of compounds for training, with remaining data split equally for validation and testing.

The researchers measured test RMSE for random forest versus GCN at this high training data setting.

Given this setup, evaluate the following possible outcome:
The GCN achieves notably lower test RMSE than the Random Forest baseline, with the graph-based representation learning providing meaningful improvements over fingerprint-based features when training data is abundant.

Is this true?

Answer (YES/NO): YES